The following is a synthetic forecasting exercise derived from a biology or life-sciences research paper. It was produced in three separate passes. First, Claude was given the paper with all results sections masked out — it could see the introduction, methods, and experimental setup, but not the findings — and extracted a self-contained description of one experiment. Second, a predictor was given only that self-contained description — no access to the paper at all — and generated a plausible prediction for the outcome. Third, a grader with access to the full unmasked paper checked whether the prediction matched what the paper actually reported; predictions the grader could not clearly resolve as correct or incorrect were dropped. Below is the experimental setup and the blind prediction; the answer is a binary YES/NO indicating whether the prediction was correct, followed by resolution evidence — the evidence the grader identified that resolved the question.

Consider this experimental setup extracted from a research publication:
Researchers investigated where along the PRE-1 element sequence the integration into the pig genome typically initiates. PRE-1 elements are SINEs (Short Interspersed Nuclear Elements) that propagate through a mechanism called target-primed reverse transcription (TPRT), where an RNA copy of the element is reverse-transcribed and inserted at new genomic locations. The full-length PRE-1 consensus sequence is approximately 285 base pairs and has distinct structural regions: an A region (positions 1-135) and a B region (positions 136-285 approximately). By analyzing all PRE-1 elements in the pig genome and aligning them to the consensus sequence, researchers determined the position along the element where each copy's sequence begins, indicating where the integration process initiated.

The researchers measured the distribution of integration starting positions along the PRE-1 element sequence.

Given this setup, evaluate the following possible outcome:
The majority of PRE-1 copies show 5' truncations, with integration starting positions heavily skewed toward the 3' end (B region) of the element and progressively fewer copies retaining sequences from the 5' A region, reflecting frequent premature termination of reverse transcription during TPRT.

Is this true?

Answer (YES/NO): NO